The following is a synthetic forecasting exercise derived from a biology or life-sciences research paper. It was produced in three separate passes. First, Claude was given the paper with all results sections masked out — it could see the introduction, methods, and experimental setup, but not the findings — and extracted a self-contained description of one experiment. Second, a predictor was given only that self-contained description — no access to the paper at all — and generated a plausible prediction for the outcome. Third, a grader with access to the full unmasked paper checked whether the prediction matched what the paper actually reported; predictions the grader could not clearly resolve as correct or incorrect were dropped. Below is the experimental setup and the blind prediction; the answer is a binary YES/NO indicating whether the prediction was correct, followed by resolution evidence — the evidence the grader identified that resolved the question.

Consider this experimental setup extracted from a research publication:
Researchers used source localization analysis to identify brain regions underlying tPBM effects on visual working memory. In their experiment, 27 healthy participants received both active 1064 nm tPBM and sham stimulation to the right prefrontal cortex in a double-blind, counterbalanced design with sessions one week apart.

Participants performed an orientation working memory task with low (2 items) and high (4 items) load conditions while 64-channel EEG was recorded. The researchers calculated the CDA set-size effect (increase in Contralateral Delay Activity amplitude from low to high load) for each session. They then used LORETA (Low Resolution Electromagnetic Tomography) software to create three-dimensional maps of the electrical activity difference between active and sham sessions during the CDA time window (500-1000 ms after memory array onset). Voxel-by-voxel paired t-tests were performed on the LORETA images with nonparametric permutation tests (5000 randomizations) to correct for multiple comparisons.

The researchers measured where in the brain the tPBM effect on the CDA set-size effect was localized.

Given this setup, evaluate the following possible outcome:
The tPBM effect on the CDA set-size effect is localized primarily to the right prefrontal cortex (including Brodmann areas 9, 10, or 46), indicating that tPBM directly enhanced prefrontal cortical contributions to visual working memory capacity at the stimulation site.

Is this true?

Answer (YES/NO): NO